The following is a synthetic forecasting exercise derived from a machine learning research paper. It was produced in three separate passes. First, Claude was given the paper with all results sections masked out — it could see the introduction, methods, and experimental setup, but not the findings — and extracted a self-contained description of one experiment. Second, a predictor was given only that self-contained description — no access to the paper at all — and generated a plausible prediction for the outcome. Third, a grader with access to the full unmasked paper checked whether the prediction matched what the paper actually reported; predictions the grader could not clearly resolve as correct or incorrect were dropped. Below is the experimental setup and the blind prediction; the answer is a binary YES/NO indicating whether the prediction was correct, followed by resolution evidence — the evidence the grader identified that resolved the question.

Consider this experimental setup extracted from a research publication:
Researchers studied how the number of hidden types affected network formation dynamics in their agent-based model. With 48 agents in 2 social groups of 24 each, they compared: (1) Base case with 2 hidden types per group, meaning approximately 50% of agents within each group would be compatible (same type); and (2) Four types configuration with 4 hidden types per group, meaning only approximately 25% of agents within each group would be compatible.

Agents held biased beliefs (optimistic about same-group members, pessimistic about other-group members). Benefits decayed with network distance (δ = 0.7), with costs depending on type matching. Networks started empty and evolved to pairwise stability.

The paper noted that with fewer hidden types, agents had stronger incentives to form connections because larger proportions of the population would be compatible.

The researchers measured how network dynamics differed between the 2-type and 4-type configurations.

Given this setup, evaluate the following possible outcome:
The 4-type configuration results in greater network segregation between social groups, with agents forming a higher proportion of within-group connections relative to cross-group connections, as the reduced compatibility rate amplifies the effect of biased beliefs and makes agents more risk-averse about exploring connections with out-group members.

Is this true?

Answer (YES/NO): YES